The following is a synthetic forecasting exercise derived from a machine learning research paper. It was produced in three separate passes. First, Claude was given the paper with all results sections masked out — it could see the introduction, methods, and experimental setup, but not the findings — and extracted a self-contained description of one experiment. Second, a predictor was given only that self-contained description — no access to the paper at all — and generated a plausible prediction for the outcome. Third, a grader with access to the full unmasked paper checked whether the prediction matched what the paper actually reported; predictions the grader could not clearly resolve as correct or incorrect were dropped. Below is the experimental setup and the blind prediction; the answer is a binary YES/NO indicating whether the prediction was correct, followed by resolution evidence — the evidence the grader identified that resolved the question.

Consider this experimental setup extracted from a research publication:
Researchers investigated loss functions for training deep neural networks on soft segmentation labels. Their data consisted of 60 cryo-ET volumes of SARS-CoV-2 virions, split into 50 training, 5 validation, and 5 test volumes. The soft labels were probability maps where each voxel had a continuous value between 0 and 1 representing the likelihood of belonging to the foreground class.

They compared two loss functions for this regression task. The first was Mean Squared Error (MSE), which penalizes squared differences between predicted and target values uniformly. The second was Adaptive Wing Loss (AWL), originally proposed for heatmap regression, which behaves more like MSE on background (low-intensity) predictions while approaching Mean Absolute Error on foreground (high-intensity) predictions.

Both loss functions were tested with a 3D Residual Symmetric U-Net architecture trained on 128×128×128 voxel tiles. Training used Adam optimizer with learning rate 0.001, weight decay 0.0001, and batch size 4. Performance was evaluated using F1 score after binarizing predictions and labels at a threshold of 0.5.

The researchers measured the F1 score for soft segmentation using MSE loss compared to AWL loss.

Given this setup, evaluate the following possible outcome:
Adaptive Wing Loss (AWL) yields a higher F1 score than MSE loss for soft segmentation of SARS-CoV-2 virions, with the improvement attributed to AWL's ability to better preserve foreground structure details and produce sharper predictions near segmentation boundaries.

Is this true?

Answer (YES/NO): NO